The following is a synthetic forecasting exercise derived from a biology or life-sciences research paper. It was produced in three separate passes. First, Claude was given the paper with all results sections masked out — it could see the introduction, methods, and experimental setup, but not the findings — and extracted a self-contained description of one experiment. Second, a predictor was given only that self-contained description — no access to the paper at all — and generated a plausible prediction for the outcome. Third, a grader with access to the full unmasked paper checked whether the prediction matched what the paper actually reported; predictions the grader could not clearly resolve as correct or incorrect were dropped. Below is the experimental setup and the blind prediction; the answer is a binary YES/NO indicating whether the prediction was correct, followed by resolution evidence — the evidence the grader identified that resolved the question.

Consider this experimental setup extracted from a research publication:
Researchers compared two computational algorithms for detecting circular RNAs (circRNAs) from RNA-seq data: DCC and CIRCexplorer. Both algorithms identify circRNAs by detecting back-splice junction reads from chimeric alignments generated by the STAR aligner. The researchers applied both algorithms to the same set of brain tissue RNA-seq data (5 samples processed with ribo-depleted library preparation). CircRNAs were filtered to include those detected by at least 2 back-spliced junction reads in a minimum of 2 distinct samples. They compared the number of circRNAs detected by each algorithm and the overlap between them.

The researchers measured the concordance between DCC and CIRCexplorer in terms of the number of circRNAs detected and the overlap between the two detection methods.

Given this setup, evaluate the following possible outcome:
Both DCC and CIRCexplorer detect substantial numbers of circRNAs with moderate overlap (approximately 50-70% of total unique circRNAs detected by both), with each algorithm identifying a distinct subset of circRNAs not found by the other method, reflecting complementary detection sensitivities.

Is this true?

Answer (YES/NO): NO